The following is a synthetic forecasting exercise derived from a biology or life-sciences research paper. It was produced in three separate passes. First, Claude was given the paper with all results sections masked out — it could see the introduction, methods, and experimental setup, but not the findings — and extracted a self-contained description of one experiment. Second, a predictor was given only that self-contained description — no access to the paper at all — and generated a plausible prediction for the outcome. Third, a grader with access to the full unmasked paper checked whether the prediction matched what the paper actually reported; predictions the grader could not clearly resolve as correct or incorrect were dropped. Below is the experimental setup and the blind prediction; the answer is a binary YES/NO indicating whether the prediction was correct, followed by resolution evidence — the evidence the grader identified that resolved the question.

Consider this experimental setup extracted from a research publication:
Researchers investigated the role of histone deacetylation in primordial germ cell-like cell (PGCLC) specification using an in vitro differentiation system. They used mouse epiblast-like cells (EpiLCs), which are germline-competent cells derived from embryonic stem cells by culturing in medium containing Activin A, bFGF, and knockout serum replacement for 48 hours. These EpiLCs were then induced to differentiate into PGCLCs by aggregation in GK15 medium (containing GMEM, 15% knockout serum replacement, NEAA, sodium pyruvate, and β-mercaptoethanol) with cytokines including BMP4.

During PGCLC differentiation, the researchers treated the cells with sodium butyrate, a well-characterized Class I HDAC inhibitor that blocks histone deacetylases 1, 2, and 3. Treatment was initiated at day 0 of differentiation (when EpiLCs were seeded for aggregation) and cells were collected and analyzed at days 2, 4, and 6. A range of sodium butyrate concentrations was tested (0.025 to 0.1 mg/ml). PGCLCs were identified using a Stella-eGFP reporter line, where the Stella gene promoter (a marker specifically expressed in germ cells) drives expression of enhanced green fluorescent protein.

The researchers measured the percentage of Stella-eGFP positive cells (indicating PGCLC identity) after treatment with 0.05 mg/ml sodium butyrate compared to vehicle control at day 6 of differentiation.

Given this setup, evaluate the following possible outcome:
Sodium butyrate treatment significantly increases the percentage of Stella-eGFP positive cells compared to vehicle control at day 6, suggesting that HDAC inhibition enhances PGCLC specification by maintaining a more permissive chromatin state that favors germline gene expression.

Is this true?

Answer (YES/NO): NO